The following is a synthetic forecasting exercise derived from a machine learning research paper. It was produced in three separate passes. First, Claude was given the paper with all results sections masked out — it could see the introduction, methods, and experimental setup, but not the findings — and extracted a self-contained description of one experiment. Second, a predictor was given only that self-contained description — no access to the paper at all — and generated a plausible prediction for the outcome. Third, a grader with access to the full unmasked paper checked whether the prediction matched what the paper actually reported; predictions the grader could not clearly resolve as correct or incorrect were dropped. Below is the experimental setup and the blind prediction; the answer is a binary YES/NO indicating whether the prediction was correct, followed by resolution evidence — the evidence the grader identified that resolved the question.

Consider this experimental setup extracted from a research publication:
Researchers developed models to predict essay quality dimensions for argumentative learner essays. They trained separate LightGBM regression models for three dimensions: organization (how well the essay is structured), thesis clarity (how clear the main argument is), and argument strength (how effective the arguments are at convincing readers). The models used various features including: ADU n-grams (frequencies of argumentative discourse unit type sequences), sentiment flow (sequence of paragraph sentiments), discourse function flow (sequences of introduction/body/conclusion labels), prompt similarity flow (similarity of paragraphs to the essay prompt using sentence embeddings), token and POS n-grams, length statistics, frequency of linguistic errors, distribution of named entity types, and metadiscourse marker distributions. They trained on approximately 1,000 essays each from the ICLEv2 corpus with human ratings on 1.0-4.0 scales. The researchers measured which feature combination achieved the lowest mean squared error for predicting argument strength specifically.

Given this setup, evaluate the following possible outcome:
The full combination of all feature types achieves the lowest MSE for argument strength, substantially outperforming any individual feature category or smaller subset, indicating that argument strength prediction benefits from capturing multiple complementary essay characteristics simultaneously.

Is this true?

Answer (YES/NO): NO